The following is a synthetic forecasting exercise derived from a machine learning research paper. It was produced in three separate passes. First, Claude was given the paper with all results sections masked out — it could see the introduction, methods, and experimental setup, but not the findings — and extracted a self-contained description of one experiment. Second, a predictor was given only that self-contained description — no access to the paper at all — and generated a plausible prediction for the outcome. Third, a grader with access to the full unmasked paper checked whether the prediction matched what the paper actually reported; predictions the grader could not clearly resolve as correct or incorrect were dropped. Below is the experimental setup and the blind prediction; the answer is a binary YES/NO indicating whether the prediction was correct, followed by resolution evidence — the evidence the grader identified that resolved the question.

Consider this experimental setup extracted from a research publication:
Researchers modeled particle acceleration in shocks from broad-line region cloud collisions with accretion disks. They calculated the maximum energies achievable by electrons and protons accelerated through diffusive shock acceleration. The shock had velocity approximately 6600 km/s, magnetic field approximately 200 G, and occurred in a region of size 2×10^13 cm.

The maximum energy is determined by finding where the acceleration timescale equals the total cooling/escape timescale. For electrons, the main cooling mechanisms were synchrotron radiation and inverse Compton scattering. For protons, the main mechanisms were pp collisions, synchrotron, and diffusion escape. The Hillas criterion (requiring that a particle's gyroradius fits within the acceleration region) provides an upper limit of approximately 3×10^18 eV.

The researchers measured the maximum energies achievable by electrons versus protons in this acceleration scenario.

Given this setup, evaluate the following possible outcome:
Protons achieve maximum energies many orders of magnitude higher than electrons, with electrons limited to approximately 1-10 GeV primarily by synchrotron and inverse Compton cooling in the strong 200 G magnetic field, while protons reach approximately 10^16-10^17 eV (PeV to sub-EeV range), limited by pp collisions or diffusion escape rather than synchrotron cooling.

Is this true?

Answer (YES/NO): NO